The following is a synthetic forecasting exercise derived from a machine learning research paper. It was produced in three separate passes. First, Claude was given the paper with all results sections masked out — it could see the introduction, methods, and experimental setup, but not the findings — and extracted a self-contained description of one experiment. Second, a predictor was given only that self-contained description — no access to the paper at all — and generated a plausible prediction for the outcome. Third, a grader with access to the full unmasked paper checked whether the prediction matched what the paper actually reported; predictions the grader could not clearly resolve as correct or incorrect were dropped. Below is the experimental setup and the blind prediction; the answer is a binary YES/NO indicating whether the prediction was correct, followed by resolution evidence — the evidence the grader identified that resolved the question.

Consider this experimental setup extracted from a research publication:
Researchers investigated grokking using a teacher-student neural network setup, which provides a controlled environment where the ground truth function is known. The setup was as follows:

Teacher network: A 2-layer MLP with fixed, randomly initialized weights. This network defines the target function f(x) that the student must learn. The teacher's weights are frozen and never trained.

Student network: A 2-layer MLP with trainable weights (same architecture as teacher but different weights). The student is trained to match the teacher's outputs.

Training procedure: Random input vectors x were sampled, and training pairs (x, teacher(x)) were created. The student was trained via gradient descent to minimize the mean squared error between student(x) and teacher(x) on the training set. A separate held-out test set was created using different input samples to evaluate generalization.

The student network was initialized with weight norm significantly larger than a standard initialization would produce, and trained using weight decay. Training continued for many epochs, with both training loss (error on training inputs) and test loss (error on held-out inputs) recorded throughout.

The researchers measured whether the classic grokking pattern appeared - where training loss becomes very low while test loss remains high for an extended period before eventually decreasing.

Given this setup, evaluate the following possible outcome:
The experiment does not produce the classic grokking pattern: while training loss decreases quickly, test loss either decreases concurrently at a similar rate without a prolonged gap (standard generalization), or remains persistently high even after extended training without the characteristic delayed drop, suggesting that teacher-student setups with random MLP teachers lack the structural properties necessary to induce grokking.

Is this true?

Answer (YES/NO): NO